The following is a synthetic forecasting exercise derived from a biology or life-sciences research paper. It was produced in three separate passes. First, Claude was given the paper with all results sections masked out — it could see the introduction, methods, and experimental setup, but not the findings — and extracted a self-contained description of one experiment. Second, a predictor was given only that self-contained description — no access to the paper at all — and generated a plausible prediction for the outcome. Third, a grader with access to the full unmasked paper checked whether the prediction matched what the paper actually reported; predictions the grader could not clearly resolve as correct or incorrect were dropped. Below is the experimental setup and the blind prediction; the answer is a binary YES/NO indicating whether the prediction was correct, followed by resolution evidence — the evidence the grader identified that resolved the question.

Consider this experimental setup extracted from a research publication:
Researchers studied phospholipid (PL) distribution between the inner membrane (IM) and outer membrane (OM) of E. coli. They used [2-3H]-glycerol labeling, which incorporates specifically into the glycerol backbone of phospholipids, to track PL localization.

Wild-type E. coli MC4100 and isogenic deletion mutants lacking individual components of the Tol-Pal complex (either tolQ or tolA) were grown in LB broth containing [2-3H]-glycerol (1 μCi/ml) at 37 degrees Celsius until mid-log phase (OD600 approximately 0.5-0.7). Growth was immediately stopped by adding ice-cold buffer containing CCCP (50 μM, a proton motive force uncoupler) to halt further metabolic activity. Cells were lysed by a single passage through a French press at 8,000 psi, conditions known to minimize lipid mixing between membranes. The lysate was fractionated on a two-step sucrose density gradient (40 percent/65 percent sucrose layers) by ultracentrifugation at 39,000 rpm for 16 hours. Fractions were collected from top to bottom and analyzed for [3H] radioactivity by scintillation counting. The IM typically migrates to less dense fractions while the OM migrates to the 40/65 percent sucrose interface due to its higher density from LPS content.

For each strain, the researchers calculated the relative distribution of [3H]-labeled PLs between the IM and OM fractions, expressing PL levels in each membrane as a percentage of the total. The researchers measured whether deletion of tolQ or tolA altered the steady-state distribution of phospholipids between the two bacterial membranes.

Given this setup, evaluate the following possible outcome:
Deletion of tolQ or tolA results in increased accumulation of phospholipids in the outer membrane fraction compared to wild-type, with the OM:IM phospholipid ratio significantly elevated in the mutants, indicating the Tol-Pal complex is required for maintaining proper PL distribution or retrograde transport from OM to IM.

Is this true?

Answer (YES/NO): YES